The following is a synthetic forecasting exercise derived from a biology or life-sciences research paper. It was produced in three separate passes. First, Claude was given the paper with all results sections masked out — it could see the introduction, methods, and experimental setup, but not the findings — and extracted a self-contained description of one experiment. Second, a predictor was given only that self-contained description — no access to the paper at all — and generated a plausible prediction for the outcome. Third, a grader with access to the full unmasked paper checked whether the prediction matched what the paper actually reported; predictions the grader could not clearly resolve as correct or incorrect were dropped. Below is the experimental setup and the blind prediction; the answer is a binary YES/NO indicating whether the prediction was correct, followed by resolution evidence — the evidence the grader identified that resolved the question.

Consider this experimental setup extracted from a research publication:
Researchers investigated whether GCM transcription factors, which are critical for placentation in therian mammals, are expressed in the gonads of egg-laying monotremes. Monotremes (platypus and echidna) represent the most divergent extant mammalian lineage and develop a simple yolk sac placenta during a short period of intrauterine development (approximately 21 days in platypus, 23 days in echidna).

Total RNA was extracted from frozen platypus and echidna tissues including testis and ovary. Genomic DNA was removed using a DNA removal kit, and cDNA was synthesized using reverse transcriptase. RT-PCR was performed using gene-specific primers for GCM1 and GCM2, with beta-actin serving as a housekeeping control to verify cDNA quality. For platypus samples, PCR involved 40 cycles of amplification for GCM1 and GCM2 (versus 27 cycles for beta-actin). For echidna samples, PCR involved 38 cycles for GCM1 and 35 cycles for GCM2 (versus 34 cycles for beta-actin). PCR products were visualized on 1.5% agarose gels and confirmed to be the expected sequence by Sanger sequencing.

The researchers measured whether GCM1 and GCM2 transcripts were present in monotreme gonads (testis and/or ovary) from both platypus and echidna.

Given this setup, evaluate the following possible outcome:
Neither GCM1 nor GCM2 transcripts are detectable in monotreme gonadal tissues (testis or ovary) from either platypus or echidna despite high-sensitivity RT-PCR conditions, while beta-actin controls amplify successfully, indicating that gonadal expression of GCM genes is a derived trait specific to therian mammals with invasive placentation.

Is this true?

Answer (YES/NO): NO